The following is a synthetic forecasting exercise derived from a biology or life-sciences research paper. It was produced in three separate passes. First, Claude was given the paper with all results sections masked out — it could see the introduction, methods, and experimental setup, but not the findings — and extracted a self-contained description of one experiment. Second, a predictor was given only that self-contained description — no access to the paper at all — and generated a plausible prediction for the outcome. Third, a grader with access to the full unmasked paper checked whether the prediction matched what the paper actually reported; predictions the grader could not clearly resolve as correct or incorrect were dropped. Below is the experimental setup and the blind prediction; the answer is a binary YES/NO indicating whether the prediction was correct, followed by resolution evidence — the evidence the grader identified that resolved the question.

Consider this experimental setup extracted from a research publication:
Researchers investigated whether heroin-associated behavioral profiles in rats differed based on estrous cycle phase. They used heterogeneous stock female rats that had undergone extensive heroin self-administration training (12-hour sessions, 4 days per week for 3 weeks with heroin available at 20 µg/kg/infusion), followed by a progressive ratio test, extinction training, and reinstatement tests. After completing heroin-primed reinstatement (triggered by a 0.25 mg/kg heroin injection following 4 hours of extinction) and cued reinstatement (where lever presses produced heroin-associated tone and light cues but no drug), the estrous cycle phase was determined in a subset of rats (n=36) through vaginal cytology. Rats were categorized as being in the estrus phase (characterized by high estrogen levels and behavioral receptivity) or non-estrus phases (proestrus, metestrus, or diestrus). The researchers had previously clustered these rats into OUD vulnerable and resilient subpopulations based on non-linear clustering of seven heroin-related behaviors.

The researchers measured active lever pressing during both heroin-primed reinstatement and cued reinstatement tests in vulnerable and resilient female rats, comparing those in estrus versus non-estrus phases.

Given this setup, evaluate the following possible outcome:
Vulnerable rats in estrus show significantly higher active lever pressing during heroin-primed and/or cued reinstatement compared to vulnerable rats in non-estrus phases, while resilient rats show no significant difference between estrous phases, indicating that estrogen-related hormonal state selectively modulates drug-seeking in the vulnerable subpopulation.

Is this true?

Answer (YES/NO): YES